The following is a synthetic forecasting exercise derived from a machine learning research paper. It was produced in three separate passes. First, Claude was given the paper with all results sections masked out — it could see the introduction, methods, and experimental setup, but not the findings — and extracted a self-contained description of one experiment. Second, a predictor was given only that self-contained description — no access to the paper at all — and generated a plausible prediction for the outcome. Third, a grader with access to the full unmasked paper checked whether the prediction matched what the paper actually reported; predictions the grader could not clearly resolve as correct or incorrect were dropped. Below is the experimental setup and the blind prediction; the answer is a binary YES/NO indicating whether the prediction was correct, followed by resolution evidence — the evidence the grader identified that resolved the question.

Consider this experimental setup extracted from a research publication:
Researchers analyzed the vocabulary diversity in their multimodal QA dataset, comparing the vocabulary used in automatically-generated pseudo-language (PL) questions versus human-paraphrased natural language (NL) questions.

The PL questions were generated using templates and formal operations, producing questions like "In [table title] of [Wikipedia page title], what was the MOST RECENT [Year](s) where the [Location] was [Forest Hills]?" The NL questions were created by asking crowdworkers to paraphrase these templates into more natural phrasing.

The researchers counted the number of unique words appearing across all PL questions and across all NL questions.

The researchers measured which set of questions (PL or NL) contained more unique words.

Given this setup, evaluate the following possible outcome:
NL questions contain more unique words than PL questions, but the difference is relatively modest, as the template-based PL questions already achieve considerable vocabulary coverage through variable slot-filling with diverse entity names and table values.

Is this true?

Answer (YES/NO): YES